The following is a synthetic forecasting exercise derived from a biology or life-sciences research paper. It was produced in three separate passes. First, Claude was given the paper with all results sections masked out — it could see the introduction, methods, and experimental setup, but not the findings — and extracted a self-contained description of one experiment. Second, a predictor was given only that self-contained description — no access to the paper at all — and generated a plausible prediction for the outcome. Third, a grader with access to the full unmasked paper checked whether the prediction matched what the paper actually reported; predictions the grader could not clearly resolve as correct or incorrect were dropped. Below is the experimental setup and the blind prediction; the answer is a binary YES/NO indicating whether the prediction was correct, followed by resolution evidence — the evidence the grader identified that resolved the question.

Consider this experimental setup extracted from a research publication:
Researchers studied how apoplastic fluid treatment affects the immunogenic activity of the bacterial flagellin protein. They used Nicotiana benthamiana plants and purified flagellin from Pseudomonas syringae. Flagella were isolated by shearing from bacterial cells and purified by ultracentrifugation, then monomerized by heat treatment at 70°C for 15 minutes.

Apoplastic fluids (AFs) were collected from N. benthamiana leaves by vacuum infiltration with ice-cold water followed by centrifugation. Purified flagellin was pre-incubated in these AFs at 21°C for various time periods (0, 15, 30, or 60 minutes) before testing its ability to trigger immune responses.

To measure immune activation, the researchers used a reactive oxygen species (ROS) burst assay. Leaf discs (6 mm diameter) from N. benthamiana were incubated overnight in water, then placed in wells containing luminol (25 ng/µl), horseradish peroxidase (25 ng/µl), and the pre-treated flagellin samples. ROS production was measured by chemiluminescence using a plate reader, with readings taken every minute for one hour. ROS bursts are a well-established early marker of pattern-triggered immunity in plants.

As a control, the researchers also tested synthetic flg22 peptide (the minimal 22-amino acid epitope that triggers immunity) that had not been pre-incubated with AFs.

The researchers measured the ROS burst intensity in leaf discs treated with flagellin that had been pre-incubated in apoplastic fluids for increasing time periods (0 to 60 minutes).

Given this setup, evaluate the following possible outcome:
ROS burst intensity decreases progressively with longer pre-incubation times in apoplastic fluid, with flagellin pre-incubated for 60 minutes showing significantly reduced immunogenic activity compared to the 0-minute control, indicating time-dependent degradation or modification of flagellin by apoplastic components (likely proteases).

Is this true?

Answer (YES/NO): YES